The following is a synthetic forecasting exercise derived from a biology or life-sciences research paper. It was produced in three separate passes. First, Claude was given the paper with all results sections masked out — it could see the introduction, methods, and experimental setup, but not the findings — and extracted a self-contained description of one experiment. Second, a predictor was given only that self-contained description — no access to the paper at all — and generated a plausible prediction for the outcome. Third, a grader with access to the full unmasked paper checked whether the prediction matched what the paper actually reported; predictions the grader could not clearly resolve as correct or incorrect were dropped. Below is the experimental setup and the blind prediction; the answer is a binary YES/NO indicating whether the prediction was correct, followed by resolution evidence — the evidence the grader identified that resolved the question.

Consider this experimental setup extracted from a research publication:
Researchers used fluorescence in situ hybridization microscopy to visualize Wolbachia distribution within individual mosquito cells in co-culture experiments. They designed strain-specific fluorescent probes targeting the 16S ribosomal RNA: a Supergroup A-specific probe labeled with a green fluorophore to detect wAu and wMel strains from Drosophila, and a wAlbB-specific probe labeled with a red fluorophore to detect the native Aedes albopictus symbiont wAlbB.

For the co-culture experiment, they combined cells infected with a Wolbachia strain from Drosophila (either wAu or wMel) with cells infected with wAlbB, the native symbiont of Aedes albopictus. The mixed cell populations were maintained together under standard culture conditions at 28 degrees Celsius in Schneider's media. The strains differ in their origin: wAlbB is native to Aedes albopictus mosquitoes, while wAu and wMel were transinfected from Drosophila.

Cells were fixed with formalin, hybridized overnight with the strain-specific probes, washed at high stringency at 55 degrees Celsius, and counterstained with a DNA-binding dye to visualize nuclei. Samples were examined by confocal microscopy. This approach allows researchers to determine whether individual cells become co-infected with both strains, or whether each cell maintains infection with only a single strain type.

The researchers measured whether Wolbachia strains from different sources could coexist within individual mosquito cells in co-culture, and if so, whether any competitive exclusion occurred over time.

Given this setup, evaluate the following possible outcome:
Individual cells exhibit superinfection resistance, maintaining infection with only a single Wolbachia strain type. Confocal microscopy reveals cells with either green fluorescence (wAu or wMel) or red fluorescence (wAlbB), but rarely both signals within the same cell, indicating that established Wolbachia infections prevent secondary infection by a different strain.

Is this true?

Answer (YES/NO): NO